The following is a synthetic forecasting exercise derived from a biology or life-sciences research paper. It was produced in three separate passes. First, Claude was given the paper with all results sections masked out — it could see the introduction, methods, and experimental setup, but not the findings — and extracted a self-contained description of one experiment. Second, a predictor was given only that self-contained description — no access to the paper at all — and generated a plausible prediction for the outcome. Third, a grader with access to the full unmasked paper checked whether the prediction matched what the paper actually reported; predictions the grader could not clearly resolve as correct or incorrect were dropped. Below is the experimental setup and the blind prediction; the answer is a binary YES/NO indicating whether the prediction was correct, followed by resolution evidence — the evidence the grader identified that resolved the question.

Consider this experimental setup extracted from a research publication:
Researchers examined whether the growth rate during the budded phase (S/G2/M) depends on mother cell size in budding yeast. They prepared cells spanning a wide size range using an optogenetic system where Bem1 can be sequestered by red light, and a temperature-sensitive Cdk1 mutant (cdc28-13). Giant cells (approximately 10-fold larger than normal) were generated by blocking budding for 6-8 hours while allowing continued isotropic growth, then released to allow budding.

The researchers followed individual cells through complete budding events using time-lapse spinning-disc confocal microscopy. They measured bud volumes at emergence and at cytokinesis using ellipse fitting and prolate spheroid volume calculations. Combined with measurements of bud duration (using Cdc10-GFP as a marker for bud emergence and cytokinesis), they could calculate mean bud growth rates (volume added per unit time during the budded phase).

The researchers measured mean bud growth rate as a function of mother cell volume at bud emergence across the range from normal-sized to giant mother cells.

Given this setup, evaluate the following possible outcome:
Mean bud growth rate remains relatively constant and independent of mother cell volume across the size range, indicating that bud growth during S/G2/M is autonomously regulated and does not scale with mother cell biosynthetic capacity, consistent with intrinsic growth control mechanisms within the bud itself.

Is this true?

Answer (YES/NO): NO